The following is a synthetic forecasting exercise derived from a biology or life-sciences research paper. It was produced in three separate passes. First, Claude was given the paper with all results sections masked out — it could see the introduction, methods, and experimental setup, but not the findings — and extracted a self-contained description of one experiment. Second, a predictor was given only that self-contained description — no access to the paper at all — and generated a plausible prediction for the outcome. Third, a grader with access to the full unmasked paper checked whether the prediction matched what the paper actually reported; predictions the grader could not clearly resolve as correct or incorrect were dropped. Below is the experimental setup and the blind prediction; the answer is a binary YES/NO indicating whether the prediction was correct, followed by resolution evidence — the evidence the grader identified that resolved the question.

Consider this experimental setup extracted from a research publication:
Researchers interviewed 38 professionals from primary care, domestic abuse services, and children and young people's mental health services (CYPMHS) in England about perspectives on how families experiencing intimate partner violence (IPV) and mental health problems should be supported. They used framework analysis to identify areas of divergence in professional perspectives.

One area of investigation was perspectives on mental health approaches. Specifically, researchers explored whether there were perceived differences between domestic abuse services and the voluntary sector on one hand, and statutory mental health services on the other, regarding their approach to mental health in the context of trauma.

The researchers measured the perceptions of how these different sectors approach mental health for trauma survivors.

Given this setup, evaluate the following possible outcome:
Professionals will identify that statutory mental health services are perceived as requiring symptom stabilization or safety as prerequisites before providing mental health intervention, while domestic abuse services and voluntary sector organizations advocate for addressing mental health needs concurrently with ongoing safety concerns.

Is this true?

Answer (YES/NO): YES